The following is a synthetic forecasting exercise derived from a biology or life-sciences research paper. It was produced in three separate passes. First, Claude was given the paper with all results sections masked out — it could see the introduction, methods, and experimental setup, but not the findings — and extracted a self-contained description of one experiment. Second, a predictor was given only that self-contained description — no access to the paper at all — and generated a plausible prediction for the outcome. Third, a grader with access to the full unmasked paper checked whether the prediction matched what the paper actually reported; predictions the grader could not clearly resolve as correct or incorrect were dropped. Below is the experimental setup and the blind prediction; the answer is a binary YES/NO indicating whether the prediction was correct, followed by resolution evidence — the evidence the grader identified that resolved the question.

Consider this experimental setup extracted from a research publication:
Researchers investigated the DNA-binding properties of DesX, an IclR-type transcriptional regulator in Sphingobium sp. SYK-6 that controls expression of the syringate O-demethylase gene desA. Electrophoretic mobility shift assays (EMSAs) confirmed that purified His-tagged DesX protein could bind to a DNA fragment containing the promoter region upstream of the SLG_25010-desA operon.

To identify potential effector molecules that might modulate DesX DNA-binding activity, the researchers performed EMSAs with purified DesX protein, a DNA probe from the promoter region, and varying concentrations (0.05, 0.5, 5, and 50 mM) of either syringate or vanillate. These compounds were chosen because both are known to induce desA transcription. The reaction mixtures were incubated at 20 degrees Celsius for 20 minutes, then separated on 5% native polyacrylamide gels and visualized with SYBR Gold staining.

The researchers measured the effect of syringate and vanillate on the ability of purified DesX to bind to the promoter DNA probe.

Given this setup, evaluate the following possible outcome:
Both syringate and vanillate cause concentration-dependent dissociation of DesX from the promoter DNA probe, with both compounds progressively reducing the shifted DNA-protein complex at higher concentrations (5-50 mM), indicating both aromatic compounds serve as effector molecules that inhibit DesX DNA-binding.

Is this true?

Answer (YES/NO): YES